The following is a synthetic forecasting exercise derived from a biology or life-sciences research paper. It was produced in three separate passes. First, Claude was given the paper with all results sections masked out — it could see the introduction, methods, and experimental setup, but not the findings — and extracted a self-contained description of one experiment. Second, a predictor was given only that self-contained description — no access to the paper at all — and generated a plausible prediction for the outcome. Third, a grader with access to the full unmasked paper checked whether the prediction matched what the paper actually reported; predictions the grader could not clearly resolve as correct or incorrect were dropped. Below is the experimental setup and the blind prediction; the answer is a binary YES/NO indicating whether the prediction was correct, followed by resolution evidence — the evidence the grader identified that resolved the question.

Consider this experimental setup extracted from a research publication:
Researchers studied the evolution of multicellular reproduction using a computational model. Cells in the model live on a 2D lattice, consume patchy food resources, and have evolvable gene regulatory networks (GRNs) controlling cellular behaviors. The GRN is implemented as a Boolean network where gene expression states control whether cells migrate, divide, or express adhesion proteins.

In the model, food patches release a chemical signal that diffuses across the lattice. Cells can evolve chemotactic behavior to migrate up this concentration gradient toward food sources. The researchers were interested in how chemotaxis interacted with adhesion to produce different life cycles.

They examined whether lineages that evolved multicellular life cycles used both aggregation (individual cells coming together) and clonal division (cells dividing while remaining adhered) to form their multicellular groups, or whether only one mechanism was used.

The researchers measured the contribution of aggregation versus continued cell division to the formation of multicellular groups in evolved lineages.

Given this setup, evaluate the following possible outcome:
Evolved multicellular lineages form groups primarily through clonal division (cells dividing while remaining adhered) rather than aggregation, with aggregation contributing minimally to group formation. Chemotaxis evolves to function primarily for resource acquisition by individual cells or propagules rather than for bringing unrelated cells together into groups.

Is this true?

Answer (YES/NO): NO